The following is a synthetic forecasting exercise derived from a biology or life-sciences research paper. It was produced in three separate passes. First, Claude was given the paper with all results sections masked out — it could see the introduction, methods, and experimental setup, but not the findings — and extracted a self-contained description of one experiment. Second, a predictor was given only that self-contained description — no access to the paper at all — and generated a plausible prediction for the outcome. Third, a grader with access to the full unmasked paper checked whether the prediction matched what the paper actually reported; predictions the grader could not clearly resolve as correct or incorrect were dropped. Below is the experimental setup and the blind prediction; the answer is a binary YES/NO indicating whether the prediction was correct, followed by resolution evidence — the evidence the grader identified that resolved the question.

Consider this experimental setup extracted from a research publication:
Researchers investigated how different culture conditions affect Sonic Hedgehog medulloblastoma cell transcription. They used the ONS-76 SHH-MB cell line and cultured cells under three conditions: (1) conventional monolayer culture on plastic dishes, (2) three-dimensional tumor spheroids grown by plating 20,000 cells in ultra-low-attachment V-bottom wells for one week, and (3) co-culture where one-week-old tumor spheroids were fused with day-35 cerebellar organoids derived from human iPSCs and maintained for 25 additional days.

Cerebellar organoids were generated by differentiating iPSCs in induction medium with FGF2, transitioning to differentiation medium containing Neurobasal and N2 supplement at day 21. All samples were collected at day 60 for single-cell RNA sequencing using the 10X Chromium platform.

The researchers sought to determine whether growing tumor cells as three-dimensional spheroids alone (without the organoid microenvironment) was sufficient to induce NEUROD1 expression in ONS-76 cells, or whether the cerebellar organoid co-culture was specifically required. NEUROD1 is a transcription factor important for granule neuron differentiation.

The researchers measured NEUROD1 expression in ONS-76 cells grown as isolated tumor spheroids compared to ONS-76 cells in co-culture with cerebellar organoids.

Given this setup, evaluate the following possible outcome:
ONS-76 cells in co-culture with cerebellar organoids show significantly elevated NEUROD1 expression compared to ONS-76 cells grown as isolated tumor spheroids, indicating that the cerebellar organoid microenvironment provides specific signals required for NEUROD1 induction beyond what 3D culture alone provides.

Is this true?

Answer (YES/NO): YES